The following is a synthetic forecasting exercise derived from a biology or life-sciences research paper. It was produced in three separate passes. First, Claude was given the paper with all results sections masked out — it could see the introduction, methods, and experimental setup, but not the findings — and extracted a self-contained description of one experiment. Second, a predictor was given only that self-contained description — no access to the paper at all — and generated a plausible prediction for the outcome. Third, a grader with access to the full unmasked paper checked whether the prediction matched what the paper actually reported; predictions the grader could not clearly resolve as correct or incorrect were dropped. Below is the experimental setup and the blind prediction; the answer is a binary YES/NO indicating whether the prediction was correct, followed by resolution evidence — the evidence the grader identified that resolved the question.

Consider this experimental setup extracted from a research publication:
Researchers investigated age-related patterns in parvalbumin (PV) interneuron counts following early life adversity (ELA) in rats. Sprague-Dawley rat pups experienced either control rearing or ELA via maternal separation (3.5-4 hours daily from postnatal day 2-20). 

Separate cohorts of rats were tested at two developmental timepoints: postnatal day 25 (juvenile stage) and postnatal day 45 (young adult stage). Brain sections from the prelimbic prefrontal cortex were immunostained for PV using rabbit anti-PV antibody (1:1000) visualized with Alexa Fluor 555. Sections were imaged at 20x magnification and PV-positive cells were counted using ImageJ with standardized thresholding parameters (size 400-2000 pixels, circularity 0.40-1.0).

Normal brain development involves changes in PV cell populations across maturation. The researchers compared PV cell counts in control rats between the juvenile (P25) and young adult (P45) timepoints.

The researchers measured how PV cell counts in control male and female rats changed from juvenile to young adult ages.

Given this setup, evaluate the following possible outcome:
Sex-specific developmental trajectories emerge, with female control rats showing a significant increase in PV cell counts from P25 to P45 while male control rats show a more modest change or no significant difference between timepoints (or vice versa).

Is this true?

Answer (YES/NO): NO